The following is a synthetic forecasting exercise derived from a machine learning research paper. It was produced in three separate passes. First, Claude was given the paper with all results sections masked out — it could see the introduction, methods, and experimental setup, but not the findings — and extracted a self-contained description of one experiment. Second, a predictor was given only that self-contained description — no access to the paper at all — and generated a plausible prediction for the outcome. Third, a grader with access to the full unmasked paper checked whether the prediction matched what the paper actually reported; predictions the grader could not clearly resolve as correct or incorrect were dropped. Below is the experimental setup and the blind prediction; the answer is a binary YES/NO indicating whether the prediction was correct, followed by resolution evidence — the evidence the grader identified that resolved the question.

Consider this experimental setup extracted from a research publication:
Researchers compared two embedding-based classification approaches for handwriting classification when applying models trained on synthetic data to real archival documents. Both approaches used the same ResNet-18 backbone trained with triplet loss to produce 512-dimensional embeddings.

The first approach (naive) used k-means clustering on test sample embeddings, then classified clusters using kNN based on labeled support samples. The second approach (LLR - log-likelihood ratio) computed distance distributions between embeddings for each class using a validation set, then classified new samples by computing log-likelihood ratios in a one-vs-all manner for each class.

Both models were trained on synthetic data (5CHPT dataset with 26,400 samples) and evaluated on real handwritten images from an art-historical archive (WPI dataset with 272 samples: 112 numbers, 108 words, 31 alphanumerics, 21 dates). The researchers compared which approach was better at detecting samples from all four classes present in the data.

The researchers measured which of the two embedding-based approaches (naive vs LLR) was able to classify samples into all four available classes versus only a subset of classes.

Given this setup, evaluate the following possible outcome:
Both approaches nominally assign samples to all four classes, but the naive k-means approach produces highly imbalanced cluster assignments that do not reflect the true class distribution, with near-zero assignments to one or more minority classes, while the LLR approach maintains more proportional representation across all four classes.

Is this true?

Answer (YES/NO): NO